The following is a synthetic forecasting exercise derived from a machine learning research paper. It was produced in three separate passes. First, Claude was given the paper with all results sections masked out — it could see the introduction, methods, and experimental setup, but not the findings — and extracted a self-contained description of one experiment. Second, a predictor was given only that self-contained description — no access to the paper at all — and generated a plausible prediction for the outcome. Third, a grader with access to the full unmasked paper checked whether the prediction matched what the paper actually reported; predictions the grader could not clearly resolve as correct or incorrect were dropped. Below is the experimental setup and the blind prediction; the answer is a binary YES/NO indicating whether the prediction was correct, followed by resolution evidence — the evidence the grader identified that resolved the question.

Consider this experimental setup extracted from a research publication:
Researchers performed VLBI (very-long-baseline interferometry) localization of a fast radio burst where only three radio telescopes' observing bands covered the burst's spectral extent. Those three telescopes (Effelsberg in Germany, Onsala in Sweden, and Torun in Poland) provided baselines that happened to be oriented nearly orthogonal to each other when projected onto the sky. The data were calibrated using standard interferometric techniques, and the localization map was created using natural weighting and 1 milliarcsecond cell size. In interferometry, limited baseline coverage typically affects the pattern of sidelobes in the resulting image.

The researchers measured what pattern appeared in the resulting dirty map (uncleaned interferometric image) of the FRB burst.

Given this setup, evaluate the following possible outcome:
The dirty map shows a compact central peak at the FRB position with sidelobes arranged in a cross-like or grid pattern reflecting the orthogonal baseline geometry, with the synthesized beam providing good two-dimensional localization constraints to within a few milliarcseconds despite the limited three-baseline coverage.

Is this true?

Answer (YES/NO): NO